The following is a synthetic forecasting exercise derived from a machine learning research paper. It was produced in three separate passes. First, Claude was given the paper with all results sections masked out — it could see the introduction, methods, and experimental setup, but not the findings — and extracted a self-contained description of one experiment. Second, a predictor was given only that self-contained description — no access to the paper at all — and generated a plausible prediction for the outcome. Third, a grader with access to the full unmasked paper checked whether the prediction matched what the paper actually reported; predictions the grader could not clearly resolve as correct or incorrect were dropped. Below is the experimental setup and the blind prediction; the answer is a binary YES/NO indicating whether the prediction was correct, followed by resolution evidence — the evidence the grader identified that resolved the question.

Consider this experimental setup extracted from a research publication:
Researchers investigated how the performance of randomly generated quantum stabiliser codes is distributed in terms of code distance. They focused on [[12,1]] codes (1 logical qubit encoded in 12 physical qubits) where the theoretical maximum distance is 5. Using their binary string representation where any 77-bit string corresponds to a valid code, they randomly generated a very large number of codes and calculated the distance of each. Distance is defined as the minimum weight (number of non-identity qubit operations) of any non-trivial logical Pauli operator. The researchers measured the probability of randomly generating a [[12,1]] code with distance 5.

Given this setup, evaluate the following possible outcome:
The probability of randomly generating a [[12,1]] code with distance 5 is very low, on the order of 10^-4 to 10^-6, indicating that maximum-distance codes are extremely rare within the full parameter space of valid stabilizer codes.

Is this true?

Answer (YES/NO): NO